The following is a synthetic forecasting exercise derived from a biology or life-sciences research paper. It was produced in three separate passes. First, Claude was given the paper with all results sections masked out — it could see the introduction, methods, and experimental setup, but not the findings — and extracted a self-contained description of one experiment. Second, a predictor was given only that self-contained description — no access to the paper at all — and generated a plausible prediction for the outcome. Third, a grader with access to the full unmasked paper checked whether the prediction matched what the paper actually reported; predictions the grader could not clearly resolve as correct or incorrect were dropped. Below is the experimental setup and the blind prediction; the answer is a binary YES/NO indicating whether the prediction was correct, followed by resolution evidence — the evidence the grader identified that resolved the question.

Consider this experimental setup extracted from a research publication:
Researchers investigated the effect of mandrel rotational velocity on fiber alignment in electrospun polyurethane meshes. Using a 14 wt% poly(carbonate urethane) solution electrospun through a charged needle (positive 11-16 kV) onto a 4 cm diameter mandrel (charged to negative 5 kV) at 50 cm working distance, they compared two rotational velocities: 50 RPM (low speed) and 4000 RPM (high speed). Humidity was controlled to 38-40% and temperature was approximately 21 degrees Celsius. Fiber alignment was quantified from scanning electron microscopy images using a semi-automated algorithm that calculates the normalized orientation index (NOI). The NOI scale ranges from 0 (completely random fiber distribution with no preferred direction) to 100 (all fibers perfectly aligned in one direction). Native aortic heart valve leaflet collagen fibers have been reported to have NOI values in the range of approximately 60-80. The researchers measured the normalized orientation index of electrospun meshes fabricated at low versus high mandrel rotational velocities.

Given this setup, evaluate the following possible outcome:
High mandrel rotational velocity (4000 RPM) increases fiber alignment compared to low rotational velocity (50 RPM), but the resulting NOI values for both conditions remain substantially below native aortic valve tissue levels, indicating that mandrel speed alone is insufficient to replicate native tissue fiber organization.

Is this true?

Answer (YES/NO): NO